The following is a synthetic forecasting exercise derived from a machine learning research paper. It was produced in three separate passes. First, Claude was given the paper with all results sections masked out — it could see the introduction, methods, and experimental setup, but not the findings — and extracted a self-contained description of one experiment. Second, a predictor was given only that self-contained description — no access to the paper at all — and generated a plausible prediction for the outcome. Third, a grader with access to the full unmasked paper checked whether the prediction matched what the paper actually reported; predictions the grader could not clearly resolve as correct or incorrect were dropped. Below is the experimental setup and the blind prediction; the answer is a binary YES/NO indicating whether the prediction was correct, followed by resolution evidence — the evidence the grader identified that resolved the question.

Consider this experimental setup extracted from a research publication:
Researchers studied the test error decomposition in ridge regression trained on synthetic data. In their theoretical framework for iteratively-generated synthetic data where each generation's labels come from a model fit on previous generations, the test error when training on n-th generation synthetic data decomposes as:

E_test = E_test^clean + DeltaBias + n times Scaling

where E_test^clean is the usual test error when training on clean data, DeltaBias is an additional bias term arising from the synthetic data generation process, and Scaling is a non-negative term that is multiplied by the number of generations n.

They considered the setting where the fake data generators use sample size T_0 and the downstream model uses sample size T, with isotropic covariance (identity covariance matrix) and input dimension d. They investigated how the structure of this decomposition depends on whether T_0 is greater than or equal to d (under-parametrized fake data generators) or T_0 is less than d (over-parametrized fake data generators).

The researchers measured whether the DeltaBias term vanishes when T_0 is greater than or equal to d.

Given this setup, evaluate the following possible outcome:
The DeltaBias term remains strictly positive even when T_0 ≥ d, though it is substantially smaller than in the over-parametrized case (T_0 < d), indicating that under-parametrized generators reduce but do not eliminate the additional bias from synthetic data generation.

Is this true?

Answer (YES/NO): NO